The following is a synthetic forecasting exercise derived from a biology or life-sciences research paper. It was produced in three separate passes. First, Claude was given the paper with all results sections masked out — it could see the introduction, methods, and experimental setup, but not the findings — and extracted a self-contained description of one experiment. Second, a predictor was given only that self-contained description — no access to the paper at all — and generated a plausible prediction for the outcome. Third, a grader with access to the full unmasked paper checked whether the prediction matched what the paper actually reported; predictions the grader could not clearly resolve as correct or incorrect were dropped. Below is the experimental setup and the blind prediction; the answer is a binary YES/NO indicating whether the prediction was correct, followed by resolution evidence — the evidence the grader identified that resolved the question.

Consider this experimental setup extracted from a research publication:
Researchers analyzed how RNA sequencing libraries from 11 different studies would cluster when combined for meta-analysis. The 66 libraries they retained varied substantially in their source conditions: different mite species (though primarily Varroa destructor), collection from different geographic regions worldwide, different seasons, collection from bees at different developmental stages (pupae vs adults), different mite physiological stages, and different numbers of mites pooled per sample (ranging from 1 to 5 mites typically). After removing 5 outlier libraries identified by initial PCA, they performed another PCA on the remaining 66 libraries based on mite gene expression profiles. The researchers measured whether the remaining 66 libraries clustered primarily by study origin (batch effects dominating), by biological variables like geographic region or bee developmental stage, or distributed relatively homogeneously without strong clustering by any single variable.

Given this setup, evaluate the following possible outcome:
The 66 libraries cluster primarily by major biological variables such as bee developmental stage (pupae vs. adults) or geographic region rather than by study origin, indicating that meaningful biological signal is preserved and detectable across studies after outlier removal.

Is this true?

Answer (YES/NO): NO